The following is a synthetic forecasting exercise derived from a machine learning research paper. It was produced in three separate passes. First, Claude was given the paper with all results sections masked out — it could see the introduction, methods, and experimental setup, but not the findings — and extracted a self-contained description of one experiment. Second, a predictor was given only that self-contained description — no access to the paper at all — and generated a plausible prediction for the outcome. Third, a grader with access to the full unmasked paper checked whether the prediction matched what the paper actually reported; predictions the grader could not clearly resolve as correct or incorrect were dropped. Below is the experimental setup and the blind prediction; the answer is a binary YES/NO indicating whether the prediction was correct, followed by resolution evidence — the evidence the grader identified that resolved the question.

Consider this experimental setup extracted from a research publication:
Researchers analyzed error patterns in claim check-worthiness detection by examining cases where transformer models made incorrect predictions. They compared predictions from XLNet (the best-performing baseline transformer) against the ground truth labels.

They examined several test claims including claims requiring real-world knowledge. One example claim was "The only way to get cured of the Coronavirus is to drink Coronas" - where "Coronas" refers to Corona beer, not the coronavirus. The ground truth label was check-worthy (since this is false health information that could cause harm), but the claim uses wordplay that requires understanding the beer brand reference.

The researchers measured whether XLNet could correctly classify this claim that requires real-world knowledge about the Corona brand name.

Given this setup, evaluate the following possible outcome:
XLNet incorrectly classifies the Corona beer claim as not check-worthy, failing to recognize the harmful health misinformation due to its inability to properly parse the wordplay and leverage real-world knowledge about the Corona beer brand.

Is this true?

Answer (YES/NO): YES